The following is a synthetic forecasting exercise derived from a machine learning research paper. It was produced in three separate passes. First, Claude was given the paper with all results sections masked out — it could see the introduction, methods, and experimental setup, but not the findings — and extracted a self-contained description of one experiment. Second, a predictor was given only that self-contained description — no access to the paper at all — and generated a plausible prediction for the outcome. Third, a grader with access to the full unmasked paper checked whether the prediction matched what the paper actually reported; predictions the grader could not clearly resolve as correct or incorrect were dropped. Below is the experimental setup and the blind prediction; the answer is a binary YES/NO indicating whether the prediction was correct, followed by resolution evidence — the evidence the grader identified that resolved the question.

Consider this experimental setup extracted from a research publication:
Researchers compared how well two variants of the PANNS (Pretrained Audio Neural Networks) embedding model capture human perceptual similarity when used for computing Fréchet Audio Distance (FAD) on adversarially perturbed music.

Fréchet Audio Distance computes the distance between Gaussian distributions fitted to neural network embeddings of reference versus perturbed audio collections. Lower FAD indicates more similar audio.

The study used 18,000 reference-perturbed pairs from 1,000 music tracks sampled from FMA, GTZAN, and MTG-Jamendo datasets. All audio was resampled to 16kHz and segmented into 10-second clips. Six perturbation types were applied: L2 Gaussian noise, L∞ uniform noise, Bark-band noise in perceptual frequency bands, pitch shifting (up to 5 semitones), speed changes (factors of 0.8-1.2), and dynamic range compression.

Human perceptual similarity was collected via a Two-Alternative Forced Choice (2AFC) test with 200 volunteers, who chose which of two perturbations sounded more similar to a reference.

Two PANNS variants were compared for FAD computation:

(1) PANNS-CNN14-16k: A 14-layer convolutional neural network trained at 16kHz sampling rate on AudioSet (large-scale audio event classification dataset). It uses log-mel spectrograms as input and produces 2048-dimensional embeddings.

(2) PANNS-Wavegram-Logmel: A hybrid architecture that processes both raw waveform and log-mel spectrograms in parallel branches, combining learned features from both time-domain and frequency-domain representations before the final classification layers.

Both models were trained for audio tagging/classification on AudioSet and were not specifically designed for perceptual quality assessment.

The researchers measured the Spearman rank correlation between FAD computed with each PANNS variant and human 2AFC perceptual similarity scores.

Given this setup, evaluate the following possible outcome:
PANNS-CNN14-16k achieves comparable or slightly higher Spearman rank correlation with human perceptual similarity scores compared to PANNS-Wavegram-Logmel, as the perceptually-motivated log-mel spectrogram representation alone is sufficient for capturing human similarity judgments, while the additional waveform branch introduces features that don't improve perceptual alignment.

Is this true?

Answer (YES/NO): NO